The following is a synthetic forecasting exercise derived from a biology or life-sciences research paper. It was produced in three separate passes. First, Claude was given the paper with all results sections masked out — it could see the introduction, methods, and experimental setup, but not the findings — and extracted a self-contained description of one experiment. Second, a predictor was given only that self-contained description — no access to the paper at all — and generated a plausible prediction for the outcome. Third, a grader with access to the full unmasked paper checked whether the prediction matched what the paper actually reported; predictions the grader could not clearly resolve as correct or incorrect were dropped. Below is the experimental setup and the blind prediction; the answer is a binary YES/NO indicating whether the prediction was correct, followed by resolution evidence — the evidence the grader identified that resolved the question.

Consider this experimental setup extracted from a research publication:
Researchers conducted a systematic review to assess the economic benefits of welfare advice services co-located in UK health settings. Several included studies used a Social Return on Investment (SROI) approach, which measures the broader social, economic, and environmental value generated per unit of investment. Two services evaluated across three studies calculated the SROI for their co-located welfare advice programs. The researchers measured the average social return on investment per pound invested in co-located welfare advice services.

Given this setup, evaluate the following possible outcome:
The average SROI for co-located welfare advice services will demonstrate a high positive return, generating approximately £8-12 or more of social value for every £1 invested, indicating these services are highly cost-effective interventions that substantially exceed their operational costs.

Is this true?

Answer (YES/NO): NO